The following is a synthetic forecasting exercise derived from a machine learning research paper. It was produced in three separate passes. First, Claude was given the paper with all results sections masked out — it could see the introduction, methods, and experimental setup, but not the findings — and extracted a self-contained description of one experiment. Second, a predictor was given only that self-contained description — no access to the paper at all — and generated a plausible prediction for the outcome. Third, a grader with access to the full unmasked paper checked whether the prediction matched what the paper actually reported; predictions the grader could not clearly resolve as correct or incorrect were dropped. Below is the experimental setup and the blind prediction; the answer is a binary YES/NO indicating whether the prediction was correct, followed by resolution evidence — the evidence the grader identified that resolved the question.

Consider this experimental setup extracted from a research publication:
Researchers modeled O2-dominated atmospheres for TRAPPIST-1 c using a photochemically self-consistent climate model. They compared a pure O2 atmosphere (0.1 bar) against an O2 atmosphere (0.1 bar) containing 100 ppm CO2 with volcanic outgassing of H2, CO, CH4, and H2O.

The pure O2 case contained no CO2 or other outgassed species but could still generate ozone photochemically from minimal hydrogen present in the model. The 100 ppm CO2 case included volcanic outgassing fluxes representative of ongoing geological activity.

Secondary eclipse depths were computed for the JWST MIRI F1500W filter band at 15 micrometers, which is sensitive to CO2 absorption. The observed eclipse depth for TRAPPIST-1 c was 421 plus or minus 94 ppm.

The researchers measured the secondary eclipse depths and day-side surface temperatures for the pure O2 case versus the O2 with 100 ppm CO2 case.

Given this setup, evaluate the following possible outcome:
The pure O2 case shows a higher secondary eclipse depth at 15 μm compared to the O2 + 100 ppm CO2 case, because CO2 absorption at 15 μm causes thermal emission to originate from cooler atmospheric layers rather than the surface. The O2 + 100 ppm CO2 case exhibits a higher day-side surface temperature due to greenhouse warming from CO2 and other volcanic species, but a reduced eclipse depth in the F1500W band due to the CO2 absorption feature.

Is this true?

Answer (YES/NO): YES